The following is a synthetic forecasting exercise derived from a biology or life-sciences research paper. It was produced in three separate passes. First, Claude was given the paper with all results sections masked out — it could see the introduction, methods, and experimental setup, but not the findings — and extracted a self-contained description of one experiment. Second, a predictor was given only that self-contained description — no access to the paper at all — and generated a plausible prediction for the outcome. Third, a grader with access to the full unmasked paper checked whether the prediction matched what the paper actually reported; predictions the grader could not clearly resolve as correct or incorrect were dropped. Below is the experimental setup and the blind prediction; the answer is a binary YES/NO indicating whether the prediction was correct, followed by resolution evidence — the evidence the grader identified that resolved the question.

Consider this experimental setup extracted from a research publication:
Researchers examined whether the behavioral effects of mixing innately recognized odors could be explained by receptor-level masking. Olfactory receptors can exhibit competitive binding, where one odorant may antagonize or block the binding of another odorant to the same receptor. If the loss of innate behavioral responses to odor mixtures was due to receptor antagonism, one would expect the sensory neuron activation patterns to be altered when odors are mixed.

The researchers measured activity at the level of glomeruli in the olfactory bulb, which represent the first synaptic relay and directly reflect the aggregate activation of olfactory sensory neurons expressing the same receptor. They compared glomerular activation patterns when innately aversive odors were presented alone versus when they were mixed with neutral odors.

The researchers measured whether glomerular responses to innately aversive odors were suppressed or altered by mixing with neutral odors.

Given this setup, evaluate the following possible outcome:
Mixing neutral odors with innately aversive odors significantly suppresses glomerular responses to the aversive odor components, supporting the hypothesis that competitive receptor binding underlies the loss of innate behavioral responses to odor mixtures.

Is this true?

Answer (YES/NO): NO